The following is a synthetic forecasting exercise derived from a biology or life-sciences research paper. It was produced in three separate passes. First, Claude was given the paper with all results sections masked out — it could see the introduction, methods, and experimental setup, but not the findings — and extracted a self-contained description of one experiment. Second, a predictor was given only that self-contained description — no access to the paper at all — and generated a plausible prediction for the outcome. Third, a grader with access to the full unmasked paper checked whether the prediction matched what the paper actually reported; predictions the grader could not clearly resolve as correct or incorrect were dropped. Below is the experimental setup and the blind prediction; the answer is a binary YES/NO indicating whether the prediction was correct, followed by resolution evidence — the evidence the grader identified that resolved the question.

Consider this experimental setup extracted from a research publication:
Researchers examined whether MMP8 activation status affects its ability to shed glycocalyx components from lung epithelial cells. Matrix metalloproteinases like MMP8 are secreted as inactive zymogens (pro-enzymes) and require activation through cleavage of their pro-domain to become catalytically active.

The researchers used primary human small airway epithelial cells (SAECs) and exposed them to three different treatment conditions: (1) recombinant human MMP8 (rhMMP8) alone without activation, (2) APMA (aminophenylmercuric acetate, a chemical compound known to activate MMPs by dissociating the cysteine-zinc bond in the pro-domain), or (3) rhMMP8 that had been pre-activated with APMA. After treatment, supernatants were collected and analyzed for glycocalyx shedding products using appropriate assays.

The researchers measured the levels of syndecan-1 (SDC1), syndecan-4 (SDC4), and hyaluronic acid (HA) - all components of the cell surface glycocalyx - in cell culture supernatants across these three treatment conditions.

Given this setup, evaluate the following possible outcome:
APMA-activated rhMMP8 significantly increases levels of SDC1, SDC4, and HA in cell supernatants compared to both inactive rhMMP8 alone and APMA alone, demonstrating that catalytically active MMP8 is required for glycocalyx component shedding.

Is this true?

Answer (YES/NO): NO